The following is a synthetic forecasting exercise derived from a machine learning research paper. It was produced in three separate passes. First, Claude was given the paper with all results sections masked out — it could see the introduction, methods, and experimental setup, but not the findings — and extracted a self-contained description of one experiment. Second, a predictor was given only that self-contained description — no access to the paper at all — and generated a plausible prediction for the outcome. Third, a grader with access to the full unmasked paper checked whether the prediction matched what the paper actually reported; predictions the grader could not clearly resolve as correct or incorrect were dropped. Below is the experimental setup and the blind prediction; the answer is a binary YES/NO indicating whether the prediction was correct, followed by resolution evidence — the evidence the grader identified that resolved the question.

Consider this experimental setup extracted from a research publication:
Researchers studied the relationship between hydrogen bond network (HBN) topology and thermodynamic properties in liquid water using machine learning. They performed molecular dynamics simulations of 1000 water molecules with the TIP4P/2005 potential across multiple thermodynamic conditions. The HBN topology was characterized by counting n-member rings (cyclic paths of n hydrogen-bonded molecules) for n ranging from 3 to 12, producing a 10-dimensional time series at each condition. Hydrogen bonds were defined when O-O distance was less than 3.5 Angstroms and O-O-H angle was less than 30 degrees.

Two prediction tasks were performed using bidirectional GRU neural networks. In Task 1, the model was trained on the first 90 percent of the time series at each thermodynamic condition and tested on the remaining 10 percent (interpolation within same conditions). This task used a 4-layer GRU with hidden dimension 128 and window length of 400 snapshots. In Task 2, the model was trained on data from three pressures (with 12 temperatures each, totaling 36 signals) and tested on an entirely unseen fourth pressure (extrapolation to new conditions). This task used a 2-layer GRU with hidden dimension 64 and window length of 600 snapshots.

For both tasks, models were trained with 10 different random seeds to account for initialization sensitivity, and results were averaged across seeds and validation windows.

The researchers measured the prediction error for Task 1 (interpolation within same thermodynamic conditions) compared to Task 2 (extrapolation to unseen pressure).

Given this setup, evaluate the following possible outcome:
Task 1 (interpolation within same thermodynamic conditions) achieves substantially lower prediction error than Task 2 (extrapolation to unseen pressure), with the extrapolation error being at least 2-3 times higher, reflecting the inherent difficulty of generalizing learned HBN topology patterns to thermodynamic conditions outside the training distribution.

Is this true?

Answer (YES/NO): NO